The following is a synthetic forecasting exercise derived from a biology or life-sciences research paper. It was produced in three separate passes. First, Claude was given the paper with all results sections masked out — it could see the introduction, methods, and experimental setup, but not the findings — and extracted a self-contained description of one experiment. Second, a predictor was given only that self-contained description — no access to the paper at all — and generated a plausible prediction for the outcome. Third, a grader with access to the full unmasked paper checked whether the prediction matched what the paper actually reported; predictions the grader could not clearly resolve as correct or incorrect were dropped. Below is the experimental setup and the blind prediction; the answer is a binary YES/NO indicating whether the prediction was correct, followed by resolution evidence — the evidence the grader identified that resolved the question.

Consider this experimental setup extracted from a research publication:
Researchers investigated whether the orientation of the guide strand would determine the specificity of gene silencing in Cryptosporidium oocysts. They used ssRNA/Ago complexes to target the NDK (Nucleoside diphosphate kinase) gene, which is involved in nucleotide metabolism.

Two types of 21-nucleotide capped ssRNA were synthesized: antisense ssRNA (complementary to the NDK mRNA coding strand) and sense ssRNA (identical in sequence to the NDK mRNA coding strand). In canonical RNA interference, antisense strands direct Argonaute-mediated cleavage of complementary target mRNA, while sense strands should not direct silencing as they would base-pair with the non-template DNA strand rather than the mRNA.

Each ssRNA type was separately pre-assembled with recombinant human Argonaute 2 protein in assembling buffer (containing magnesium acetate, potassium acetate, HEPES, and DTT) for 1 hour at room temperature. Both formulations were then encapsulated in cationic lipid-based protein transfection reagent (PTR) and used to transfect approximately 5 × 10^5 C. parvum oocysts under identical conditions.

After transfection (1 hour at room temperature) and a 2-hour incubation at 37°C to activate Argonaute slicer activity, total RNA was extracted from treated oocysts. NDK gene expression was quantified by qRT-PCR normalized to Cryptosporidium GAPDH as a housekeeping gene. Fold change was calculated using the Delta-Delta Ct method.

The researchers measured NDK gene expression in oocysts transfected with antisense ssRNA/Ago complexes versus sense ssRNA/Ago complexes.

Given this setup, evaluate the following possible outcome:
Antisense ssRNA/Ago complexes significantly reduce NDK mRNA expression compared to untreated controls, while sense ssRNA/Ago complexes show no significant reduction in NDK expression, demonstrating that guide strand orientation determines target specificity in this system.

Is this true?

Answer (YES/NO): YES